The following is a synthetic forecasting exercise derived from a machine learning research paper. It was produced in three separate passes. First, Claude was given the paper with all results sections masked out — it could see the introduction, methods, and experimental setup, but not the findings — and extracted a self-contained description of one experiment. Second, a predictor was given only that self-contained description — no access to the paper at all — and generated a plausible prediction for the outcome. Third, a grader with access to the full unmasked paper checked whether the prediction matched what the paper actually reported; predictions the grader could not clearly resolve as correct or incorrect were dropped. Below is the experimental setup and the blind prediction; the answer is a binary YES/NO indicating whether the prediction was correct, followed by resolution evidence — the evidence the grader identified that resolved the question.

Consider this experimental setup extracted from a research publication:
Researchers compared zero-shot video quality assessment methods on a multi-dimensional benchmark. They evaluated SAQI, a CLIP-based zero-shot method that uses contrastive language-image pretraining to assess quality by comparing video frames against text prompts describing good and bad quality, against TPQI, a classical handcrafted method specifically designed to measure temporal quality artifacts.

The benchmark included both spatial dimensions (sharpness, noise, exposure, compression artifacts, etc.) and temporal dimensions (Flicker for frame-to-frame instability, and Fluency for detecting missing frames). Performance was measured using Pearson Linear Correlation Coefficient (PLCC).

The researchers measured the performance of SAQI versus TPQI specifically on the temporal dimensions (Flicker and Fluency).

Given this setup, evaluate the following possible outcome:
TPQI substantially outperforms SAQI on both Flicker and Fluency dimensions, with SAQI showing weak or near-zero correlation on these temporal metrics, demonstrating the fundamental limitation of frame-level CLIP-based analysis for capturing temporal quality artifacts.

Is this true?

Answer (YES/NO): NO